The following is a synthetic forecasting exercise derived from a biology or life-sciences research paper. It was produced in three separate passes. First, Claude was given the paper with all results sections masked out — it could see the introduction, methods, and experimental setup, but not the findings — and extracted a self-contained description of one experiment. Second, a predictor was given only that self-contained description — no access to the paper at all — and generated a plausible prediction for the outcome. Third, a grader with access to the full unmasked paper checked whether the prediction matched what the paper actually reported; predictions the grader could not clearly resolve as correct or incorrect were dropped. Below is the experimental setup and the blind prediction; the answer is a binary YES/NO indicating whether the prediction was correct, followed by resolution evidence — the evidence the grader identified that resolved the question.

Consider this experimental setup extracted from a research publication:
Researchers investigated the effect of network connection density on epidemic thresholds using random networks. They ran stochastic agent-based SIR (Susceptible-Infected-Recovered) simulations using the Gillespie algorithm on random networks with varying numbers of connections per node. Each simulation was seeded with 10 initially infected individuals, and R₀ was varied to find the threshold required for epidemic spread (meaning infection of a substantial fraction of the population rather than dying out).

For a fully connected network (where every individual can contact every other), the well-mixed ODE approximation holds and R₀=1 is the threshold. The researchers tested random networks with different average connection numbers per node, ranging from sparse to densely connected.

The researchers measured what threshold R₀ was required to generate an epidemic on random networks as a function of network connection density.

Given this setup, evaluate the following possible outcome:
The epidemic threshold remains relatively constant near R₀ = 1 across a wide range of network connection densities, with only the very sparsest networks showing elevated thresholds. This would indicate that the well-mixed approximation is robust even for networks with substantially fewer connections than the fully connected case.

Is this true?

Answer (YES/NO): NO